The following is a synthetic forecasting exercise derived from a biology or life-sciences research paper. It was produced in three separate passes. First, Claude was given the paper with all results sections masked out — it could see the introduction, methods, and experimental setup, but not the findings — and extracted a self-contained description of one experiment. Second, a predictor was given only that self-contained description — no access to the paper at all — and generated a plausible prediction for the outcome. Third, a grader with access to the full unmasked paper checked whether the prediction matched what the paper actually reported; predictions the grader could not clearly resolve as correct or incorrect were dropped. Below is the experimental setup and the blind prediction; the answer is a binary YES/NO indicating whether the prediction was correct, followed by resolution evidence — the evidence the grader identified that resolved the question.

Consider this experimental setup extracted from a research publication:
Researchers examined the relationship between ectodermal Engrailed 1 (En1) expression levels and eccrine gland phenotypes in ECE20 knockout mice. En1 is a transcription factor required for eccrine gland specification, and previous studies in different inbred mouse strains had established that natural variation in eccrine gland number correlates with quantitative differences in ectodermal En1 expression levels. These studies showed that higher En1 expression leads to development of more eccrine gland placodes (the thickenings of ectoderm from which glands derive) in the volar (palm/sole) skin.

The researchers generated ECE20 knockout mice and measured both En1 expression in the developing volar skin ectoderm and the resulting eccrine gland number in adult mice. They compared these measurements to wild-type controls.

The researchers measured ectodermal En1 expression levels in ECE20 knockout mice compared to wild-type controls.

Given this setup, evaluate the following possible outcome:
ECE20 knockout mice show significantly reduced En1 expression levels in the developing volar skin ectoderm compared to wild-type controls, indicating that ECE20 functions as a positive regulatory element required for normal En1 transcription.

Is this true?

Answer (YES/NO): YES